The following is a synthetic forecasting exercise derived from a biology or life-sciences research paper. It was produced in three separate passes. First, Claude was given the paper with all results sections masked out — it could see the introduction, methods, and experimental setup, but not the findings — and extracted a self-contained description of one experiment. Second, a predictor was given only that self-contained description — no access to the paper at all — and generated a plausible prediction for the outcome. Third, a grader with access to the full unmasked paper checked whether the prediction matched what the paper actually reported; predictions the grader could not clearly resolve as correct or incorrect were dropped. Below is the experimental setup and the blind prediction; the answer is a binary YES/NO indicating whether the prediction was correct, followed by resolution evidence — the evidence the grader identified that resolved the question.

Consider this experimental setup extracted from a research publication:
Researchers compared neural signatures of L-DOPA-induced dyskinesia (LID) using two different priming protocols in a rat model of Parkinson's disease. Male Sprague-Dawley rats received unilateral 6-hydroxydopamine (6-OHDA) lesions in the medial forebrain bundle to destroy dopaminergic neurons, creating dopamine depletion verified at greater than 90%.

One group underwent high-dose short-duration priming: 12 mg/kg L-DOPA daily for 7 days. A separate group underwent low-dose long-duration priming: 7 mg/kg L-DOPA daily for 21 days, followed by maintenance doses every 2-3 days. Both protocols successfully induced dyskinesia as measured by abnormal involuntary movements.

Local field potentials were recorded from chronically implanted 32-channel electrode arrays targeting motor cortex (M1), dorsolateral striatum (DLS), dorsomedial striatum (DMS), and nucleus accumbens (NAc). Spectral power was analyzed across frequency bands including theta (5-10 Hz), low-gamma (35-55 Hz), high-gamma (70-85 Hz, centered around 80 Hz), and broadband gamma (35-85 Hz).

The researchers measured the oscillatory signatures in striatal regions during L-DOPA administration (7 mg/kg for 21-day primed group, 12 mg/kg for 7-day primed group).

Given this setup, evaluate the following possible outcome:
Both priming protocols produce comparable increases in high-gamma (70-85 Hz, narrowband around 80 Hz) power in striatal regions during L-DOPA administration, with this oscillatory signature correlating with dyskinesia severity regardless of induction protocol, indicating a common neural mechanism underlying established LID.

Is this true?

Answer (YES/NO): NO